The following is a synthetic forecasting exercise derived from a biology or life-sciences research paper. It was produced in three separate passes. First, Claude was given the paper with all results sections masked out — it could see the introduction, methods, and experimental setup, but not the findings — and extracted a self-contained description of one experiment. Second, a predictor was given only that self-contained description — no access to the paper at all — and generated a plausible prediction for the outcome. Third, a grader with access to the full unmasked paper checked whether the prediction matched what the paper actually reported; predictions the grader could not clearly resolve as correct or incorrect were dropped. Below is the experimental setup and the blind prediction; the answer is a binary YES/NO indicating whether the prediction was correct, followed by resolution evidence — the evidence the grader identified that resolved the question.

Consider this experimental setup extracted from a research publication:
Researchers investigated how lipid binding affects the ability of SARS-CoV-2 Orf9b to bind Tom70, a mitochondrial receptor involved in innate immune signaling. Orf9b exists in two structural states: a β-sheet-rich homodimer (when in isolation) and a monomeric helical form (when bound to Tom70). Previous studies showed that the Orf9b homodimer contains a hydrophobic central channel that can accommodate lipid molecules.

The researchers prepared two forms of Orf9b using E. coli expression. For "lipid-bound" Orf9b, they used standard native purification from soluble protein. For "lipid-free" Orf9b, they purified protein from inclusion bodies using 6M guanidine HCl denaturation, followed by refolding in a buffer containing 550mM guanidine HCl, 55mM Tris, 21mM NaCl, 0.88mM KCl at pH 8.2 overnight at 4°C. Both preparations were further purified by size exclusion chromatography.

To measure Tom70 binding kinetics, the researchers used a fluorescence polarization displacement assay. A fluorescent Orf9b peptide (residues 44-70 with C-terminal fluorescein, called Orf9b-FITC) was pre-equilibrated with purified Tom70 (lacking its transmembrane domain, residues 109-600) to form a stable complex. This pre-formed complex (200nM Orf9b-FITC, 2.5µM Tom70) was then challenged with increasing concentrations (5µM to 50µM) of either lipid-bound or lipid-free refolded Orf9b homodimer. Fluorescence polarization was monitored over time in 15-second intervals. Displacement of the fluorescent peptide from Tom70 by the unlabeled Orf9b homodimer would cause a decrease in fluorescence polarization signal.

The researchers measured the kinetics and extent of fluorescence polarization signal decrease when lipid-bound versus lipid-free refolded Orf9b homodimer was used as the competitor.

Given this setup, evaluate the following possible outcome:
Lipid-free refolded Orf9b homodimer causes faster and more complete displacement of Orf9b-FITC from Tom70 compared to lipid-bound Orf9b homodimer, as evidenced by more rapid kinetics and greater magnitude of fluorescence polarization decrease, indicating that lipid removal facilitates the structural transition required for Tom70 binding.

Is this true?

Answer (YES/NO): YES